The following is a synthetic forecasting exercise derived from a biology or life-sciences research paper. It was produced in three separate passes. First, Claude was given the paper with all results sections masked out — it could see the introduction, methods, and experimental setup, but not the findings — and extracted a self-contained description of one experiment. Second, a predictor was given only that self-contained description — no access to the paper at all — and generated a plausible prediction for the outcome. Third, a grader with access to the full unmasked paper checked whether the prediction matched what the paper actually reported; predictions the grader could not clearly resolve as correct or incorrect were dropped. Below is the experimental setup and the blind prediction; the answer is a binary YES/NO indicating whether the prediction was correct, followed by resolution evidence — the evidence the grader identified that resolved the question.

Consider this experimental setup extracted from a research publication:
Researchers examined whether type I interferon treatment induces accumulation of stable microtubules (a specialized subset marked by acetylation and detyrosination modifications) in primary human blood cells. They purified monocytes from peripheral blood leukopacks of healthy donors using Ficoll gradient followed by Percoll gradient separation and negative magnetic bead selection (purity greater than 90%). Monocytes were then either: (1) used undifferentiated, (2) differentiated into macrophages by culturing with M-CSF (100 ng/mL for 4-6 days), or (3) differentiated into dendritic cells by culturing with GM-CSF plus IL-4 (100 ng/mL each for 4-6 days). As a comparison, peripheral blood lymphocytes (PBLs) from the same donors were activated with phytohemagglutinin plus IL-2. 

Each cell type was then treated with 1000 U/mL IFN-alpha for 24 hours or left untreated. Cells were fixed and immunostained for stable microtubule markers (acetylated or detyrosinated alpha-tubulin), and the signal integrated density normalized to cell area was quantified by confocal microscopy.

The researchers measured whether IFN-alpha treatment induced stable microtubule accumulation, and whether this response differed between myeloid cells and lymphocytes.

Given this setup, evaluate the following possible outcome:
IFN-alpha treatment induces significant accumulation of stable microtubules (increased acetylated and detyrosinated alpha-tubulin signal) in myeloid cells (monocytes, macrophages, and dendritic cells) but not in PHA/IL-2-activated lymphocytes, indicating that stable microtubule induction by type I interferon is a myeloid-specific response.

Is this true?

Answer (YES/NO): YES